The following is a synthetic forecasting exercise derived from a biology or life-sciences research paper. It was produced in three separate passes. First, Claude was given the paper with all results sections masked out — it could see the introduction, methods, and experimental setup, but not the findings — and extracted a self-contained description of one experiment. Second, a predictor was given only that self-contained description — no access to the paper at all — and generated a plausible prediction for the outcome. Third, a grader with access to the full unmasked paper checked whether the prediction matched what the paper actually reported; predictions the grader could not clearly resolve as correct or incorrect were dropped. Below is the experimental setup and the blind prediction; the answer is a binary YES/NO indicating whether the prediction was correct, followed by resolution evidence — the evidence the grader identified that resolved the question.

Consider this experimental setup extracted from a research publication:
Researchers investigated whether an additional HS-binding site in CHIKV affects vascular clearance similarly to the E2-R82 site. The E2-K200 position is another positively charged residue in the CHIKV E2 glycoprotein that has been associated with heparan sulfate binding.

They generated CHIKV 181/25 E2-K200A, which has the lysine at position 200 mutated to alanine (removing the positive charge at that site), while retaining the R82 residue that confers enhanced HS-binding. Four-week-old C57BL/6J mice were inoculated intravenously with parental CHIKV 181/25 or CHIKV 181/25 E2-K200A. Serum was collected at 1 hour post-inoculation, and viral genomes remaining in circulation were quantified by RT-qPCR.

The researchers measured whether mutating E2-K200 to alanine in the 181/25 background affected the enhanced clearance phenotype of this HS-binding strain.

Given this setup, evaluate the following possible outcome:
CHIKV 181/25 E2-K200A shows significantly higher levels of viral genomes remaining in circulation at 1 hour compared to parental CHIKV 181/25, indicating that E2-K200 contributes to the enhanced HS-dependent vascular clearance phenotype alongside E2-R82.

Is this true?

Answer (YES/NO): NO